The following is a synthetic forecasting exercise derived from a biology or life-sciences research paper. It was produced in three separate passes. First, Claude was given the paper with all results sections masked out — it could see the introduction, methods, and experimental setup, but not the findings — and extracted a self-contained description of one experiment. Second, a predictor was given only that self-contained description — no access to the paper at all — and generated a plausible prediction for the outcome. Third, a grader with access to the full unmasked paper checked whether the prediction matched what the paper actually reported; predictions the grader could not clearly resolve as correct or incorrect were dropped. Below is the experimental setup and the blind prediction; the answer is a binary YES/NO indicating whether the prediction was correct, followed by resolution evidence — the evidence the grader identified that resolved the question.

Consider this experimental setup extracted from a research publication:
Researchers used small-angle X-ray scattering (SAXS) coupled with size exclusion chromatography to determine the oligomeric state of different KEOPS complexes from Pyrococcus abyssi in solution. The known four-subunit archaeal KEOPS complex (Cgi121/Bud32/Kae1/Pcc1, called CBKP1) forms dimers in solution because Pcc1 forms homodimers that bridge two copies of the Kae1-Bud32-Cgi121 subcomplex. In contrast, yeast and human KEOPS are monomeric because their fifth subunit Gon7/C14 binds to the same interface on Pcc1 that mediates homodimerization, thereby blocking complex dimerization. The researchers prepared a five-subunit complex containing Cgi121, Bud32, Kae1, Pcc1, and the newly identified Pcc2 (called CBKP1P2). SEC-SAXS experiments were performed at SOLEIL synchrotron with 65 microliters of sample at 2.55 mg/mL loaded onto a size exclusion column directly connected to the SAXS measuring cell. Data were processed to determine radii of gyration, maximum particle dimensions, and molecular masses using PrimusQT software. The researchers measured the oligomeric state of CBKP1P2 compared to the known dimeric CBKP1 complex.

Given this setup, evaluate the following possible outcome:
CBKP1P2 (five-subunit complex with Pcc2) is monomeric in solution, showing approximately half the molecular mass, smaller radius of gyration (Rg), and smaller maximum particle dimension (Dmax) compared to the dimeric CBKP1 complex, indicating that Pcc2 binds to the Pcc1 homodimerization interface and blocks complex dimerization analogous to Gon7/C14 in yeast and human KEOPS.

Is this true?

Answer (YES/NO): YES